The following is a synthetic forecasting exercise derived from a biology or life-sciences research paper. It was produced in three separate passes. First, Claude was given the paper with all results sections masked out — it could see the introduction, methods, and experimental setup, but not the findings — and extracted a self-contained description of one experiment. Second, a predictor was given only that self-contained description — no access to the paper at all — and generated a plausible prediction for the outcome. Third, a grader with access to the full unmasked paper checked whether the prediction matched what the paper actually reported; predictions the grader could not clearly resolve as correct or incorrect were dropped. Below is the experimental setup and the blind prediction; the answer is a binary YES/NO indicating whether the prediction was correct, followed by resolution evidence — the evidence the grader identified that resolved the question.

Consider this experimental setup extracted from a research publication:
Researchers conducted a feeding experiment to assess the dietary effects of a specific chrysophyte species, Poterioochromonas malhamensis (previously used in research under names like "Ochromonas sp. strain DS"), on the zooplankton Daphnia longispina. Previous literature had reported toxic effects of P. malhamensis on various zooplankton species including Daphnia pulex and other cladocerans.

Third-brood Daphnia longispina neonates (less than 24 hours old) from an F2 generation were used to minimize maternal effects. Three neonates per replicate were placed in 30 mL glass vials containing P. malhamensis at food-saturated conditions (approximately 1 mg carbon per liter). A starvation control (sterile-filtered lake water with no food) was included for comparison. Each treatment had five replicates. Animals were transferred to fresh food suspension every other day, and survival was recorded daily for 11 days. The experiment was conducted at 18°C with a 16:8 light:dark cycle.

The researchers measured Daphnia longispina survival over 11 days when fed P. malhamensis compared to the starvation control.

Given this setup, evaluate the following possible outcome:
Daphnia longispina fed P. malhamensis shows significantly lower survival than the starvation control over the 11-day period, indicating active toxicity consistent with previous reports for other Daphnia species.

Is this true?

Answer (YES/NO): NO